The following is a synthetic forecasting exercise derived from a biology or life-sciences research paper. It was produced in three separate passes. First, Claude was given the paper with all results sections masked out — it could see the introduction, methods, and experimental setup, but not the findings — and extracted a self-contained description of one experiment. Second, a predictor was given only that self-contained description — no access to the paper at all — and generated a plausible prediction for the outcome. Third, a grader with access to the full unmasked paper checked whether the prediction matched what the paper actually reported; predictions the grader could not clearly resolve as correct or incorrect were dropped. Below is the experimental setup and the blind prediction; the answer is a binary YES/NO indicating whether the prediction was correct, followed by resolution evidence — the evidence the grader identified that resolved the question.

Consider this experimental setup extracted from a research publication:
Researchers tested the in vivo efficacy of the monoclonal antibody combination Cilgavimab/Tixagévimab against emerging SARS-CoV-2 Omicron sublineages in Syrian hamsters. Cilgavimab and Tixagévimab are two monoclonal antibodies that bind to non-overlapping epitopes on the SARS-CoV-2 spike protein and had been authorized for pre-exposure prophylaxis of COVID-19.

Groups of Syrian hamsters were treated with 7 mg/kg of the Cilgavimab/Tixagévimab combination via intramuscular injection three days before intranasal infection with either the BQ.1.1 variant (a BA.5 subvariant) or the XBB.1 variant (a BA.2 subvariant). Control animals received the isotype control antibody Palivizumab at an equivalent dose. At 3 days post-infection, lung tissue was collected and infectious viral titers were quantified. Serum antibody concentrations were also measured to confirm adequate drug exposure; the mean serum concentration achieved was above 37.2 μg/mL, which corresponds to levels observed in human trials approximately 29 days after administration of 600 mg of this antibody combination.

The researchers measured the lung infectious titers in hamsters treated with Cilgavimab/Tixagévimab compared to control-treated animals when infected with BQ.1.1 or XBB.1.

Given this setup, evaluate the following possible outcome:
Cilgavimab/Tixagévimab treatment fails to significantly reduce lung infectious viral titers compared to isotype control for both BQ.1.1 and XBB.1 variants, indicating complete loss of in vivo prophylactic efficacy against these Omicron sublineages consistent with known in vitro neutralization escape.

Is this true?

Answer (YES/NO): YES